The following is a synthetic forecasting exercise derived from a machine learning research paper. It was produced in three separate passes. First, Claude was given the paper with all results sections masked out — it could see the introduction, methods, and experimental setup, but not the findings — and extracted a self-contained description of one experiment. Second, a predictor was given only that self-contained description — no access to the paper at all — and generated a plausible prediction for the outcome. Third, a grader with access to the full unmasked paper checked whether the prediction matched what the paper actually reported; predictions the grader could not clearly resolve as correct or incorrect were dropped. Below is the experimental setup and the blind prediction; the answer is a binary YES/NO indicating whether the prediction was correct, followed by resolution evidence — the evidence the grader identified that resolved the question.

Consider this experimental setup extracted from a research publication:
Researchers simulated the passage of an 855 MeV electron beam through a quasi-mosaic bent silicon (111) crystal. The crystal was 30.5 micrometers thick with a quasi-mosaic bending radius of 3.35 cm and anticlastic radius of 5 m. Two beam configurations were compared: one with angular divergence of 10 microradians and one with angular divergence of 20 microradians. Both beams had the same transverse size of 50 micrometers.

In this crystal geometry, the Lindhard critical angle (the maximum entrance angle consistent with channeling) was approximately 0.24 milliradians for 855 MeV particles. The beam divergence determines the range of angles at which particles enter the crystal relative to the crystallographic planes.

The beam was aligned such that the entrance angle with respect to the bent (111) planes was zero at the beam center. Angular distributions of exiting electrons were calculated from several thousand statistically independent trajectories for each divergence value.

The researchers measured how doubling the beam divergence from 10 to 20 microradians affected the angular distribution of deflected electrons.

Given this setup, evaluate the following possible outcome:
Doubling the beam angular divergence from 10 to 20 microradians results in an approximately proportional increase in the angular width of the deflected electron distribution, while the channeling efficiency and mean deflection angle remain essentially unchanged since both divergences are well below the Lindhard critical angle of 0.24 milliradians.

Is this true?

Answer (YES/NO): NO